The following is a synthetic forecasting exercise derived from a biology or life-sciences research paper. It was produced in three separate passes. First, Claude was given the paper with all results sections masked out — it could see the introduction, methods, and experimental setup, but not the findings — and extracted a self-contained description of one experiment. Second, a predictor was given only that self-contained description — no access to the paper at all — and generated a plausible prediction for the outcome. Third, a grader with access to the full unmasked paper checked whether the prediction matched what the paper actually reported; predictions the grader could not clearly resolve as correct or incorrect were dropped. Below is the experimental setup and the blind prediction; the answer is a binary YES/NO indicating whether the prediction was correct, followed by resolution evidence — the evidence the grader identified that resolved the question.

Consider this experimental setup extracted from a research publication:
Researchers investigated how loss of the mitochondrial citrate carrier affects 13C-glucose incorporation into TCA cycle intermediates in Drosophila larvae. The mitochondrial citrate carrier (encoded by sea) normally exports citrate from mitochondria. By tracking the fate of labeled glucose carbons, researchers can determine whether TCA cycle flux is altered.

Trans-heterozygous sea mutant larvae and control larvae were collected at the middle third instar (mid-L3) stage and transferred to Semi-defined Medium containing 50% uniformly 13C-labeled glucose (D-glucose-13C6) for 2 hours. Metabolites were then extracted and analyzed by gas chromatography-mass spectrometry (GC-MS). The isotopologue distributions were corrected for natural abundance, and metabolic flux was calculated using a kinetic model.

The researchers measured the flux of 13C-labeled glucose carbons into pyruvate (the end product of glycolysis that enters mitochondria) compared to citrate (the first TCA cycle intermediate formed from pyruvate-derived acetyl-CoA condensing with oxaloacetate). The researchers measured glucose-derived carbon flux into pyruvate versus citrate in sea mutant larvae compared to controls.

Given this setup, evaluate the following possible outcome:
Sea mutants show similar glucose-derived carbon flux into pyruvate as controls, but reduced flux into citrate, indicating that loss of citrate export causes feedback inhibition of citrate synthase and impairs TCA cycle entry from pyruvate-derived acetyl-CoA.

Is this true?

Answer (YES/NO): NO